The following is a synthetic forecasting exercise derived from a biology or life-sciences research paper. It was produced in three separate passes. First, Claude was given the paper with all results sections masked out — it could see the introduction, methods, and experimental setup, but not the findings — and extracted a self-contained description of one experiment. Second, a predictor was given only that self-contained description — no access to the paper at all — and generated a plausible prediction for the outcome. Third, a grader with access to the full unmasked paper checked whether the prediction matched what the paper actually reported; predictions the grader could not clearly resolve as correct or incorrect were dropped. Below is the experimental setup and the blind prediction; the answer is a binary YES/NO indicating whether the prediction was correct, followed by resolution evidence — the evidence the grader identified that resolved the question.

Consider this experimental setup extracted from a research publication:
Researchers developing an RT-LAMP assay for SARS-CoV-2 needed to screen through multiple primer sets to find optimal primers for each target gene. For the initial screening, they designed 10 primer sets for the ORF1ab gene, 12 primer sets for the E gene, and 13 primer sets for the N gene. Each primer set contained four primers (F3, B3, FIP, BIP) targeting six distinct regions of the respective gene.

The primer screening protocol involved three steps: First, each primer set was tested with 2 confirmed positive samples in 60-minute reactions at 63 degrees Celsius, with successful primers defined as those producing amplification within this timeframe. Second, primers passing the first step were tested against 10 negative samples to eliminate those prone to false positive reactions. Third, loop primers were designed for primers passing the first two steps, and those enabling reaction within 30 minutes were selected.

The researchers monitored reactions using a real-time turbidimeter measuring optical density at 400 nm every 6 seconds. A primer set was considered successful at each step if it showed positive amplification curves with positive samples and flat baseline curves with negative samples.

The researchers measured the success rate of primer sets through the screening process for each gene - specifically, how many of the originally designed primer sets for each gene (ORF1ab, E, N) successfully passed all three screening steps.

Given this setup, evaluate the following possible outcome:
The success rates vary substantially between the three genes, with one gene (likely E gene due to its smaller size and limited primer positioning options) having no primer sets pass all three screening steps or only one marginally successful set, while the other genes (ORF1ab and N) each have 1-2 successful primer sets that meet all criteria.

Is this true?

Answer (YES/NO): NO